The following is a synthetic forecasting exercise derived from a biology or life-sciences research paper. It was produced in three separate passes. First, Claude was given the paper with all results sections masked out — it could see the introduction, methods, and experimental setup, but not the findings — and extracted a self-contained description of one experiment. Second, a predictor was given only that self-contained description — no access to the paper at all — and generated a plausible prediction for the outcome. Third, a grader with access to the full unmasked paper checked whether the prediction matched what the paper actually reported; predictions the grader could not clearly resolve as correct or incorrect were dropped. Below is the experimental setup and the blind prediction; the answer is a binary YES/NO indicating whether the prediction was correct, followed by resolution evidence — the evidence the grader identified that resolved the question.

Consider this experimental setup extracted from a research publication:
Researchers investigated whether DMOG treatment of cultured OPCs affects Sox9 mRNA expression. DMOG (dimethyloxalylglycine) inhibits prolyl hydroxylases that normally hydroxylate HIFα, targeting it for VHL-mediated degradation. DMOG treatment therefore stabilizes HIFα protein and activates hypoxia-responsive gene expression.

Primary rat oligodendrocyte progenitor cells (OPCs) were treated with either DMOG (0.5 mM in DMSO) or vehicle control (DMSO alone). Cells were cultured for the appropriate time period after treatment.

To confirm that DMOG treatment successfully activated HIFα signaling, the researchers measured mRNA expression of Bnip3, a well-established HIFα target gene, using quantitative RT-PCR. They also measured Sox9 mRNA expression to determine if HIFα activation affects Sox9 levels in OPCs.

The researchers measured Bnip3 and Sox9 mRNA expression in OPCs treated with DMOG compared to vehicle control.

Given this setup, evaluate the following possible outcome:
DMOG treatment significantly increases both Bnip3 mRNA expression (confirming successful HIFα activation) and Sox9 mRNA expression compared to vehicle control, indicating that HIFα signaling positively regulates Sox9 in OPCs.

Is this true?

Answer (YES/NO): YES